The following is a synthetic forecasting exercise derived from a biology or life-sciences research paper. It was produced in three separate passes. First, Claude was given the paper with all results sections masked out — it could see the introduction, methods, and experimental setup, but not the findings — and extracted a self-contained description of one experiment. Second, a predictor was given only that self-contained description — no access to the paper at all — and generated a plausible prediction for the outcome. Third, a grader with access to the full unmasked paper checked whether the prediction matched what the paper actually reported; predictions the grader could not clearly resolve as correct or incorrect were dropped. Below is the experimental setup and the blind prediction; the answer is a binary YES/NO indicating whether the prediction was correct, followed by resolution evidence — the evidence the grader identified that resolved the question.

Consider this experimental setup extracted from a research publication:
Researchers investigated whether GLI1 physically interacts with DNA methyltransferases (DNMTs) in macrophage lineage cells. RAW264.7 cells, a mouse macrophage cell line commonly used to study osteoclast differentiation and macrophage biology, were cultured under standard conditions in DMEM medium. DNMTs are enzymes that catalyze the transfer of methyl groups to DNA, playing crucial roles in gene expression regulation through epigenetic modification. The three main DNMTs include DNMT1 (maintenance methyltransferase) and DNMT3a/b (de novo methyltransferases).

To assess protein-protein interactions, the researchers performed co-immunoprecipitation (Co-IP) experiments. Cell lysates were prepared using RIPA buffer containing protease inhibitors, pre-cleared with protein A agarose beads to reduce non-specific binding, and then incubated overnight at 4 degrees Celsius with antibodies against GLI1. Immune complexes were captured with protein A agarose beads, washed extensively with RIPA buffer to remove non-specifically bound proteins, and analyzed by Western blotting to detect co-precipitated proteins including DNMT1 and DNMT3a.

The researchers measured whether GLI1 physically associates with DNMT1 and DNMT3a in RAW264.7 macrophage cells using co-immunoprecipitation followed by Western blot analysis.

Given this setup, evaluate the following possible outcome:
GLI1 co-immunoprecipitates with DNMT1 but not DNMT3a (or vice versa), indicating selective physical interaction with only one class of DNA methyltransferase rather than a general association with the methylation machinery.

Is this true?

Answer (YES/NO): YES